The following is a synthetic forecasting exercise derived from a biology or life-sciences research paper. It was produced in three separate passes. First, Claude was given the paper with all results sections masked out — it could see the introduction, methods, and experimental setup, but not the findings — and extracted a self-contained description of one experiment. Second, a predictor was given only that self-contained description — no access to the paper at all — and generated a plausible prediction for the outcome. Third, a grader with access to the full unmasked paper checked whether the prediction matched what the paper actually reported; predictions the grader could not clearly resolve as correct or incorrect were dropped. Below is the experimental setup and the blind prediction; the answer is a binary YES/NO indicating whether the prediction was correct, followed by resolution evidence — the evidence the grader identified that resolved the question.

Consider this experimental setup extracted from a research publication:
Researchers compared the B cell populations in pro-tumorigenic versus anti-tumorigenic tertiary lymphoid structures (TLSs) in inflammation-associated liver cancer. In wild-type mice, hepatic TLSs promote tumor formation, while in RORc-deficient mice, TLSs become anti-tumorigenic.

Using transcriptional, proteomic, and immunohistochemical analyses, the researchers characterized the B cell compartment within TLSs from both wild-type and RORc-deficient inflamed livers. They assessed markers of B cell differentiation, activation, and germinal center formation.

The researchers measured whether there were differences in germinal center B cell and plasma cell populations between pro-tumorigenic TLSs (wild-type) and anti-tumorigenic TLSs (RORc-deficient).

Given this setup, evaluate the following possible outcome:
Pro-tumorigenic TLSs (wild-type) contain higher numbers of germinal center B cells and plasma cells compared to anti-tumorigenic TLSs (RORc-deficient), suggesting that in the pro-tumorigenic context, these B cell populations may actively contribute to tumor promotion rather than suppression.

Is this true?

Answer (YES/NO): NO